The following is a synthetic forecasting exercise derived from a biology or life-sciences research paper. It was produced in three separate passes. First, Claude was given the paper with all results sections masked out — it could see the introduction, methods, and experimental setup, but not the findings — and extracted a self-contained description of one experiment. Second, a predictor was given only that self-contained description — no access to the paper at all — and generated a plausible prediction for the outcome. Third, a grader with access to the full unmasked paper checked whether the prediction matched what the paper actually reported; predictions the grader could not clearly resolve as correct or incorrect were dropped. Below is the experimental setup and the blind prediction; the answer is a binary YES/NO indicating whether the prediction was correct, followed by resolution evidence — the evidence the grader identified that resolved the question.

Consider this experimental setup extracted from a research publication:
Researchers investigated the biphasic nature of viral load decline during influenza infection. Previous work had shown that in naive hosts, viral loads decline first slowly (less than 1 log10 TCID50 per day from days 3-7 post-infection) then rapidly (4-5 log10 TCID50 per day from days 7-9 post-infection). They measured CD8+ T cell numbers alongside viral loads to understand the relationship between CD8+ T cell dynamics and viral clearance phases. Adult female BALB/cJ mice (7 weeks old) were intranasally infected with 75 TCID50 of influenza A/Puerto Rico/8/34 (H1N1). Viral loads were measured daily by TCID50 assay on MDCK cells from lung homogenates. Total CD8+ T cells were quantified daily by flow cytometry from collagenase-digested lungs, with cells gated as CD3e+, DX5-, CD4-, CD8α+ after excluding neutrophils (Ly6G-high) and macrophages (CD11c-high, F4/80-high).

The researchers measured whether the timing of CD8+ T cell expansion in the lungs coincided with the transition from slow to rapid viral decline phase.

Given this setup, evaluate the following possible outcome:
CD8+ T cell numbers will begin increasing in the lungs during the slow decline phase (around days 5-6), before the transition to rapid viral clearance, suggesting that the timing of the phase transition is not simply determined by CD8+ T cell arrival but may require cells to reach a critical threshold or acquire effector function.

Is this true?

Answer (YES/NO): YES